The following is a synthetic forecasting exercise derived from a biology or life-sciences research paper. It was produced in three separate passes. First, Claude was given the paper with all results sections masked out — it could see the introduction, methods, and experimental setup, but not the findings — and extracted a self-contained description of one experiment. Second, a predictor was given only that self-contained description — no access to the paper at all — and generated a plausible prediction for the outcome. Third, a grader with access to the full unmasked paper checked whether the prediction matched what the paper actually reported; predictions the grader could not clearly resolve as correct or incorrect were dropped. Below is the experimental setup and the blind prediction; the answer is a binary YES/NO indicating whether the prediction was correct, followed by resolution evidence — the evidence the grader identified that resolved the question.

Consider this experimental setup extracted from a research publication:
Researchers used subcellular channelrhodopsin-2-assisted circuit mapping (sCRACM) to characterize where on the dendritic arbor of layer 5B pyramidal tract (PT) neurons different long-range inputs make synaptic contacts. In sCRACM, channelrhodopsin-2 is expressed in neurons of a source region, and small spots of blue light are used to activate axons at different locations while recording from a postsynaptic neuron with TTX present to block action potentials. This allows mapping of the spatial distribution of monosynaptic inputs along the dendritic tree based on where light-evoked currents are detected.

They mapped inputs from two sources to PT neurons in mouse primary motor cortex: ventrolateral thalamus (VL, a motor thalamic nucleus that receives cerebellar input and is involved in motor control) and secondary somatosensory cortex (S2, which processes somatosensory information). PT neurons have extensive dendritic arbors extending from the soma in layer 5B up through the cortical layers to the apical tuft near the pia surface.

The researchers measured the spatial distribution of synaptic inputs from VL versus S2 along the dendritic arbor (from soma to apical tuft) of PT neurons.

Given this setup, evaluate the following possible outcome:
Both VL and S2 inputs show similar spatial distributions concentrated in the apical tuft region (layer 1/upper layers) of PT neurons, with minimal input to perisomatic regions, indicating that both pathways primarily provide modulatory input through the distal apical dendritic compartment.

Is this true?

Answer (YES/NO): NO